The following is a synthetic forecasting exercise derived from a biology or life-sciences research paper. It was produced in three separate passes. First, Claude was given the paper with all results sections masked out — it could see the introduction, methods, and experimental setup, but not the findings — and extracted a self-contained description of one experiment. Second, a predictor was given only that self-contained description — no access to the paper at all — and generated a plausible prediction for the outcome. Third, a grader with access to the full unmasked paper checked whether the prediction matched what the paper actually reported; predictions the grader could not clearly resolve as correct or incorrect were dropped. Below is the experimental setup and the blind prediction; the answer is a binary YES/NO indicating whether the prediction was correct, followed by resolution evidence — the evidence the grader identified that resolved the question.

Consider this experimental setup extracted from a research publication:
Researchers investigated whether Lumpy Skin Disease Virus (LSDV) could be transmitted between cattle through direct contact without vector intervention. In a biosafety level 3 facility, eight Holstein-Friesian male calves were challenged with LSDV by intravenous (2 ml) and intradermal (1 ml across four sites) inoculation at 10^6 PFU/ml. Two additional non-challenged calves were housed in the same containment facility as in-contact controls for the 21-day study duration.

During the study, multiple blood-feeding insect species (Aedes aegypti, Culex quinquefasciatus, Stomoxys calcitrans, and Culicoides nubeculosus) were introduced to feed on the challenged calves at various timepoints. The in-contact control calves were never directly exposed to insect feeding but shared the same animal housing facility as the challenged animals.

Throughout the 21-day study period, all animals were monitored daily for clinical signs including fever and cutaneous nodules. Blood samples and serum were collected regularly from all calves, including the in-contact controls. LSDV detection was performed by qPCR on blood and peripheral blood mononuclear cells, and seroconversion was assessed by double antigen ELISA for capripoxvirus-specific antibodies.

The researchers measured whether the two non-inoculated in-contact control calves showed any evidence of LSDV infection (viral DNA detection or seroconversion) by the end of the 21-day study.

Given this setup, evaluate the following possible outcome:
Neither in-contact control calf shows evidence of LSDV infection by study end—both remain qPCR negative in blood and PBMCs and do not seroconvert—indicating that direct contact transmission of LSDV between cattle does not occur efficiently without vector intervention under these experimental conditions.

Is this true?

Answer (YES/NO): YES